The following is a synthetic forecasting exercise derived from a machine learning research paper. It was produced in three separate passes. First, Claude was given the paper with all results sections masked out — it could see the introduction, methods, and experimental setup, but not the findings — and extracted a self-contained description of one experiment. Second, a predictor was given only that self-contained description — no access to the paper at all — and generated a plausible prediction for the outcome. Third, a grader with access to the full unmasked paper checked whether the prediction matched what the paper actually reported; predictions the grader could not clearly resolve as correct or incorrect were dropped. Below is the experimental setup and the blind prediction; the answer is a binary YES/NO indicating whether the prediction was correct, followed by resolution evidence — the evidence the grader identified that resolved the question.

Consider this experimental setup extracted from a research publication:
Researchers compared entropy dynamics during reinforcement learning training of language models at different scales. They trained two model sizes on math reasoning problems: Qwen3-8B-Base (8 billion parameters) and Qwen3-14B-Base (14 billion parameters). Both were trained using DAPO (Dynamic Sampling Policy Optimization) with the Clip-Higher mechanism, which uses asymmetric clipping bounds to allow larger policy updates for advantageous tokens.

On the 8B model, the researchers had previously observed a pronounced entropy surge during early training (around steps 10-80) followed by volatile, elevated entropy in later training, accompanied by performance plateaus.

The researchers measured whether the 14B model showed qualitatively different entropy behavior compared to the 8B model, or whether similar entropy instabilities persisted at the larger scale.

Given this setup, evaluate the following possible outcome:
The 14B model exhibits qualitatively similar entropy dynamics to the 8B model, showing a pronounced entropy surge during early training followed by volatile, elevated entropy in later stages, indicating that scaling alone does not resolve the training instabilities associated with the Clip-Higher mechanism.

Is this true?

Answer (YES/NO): NO